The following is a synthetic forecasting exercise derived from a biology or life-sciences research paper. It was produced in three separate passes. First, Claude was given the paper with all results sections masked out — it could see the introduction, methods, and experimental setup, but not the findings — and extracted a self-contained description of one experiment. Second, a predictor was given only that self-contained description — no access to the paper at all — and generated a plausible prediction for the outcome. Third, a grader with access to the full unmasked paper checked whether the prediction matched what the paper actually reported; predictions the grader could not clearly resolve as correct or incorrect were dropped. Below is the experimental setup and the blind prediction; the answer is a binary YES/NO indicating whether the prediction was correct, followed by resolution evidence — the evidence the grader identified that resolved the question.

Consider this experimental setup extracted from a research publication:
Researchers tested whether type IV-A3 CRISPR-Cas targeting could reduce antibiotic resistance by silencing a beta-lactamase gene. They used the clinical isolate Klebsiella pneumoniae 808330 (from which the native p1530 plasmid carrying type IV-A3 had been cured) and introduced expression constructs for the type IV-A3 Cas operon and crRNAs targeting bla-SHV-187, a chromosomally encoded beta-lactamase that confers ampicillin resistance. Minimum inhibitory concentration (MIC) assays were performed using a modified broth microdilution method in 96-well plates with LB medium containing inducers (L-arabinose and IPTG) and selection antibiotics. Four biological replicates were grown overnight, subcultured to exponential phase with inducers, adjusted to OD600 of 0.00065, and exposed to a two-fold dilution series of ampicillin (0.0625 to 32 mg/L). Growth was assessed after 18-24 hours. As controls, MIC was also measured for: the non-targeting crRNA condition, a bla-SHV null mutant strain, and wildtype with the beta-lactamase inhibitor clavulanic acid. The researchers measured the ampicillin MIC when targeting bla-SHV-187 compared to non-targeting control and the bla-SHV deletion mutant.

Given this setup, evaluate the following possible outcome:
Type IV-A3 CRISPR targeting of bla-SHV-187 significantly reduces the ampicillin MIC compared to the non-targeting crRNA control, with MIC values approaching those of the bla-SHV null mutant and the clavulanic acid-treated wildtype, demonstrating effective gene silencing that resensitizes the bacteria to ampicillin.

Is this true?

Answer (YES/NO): YES